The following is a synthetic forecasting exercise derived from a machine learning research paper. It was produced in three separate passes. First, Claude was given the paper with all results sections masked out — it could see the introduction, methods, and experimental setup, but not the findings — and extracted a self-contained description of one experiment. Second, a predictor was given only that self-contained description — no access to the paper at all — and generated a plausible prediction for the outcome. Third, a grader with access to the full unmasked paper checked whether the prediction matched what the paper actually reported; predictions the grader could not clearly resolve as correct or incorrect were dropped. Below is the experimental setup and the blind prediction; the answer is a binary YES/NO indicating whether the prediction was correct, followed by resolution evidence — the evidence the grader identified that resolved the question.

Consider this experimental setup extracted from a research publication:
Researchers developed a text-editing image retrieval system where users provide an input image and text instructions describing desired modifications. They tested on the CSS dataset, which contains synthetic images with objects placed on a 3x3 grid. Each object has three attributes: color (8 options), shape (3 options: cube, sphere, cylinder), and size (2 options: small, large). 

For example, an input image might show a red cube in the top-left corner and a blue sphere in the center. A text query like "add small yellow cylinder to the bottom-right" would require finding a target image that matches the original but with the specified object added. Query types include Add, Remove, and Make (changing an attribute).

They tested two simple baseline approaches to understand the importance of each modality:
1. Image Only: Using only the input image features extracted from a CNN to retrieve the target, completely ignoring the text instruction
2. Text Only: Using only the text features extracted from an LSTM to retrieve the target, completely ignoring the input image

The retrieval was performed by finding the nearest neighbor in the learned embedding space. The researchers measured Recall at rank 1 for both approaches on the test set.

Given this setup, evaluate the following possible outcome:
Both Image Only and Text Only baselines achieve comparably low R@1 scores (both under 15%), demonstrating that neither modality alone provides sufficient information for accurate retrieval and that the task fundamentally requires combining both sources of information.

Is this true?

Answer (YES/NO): NO